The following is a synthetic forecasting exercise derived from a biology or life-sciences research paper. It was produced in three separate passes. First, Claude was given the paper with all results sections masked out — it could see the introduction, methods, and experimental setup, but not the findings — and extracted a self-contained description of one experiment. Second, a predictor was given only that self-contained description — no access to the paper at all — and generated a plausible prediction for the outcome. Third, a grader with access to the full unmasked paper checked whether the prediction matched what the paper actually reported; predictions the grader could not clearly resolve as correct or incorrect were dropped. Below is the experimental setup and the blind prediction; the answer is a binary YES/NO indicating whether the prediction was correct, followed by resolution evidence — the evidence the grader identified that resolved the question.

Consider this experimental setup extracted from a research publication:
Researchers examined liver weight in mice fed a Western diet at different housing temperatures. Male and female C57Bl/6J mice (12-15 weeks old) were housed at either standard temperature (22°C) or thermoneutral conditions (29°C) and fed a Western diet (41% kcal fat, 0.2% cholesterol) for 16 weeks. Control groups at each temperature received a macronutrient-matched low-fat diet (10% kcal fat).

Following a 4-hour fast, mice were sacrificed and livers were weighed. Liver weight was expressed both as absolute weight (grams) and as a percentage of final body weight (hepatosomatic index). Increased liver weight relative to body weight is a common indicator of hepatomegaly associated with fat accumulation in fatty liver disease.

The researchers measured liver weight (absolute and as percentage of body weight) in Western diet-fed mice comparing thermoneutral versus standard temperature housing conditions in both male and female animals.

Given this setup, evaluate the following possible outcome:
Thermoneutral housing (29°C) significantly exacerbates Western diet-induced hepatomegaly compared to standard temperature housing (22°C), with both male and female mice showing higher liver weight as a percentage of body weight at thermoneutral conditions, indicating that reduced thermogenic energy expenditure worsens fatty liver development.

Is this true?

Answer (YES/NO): NO